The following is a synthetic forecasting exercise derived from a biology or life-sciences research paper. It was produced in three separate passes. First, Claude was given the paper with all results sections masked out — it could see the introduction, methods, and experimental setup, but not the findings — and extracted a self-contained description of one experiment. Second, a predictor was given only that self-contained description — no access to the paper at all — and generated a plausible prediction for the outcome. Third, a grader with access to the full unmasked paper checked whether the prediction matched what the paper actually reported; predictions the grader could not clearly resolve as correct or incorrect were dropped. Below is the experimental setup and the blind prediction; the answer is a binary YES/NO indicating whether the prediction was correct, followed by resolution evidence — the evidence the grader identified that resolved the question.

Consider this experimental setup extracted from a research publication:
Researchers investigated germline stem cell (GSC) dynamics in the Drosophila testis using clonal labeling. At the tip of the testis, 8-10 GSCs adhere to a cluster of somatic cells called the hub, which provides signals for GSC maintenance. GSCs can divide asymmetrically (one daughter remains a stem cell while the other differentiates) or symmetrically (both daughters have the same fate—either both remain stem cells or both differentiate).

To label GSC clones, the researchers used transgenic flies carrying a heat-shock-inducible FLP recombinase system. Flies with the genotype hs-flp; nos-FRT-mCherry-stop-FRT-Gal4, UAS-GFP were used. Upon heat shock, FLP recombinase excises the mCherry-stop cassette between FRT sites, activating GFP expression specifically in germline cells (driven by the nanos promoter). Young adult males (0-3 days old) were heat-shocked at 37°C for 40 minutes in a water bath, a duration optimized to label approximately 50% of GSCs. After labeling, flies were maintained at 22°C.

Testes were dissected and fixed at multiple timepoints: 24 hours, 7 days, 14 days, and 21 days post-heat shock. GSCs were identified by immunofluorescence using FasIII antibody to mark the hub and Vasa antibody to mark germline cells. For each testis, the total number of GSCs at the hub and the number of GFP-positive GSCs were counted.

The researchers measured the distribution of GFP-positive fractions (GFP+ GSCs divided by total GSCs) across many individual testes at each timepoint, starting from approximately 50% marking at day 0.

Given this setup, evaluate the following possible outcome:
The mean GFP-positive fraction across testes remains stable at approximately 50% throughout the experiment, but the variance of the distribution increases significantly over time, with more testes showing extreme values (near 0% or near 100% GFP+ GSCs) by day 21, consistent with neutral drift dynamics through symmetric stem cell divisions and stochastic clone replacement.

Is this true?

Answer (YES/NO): YES